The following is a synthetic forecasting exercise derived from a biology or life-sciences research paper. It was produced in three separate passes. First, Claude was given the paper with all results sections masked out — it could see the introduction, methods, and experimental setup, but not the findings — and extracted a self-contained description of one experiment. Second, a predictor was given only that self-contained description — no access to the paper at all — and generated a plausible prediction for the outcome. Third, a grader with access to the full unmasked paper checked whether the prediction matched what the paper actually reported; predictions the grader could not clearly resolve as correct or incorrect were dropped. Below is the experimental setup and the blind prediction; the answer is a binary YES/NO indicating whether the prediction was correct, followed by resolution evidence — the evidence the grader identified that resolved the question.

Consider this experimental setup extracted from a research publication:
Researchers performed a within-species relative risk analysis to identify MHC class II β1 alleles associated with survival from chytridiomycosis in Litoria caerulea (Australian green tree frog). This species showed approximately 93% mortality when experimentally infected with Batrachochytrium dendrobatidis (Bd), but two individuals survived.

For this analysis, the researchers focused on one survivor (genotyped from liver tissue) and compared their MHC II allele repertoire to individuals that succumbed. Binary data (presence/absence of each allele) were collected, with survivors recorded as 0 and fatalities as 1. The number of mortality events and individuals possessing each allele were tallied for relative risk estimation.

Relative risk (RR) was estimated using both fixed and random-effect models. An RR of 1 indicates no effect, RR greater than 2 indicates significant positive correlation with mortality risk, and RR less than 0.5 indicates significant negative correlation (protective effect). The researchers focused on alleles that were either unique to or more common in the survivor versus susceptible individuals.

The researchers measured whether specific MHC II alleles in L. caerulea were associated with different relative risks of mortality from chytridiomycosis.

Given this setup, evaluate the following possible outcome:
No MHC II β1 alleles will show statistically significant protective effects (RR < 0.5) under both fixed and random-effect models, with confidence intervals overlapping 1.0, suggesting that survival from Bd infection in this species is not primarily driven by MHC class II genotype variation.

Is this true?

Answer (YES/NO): YES